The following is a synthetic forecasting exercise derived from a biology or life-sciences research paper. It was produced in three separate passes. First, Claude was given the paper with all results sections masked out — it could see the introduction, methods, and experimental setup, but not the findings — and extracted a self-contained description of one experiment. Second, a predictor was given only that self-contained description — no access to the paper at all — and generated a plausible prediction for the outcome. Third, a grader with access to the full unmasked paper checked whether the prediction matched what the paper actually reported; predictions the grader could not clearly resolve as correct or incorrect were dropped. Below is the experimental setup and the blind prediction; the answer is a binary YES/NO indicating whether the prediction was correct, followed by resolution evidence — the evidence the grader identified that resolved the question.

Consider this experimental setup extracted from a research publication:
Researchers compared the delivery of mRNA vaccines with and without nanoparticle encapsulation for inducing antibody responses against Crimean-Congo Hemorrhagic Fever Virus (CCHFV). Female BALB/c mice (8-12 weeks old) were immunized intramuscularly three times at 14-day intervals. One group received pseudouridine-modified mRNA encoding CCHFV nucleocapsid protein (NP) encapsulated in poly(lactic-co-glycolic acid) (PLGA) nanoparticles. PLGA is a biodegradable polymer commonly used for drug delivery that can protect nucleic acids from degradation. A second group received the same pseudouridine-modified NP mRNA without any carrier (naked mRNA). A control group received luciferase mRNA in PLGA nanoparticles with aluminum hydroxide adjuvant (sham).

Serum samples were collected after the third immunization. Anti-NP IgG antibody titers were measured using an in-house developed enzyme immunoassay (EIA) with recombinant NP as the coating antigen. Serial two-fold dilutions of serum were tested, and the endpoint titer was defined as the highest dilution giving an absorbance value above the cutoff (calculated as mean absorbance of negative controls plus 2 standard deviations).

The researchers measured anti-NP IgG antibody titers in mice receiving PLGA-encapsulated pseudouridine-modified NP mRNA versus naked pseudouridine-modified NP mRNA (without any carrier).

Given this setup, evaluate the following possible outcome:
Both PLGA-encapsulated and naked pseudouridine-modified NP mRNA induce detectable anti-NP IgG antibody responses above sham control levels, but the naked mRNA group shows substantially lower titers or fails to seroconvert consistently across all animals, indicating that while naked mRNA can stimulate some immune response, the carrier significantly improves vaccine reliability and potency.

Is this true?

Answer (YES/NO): NO